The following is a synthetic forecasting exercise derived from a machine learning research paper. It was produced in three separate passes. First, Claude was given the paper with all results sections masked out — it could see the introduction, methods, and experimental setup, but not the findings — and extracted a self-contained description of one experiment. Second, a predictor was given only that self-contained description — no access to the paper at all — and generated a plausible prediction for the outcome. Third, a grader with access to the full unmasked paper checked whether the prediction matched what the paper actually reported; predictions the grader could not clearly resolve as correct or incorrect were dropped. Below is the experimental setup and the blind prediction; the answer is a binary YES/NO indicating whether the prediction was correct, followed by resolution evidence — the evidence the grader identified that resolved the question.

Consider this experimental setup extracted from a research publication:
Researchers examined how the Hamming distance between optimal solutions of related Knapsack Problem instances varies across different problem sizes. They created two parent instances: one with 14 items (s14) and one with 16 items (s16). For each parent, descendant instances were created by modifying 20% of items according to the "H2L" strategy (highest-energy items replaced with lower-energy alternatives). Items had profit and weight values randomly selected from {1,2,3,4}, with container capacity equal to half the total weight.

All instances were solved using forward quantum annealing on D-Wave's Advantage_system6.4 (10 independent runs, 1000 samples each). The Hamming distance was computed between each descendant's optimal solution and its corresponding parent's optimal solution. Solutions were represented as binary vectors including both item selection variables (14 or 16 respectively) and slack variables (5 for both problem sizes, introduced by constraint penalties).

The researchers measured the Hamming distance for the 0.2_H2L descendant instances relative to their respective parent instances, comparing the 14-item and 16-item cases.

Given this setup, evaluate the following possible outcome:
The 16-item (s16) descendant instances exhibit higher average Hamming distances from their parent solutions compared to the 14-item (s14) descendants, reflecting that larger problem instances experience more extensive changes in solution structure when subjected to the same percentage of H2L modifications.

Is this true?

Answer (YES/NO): NO